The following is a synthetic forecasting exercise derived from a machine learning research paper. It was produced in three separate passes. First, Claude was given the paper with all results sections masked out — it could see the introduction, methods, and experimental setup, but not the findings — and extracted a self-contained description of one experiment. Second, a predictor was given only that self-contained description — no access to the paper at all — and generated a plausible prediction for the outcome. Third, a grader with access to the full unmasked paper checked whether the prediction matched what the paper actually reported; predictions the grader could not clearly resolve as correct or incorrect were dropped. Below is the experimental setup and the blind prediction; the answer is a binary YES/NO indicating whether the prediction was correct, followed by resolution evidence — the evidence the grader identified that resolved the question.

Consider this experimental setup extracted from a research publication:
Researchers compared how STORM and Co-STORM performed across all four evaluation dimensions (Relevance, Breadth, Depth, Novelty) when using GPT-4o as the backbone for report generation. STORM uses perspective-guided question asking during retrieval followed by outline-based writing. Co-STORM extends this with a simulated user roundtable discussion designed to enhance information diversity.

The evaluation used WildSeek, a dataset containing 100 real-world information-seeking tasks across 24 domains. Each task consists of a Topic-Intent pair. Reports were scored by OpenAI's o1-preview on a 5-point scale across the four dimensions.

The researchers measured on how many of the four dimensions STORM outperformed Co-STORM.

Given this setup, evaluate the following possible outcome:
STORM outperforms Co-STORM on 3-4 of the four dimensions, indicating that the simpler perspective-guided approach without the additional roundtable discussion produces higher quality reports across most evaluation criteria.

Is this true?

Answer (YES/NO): YES